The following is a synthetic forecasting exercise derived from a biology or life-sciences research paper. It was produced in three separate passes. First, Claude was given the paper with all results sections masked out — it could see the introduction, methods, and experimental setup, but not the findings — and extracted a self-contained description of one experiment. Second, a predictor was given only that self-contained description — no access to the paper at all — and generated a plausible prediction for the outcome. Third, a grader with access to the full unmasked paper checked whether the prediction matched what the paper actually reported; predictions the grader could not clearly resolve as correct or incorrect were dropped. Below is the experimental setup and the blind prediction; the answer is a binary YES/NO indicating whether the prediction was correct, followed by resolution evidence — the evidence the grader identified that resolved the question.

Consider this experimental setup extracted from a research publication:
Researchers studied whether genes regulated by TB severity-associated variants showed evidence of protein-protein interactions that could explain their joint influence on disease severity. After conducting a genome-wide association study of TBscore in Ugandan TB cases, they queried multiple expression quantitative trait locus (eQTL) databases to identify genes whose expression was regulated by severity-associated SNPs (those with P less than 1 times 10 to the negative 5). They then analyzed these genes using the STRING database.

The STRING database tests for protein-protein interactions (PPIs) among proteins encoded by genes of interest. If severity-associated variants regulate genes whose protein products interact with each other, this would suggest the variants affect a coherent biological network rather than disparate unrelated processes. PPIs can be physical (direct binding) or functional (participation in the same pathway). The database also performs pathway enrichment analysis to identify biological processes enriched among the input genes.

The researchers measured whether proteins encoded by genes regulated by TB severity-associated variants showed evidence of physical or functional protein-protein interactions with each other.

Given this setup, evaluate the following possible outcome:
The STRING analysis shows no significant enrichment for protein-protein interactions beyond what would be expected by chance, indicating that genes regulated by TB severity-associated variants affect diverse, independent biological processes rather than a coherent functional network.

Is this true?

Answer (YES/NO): YES